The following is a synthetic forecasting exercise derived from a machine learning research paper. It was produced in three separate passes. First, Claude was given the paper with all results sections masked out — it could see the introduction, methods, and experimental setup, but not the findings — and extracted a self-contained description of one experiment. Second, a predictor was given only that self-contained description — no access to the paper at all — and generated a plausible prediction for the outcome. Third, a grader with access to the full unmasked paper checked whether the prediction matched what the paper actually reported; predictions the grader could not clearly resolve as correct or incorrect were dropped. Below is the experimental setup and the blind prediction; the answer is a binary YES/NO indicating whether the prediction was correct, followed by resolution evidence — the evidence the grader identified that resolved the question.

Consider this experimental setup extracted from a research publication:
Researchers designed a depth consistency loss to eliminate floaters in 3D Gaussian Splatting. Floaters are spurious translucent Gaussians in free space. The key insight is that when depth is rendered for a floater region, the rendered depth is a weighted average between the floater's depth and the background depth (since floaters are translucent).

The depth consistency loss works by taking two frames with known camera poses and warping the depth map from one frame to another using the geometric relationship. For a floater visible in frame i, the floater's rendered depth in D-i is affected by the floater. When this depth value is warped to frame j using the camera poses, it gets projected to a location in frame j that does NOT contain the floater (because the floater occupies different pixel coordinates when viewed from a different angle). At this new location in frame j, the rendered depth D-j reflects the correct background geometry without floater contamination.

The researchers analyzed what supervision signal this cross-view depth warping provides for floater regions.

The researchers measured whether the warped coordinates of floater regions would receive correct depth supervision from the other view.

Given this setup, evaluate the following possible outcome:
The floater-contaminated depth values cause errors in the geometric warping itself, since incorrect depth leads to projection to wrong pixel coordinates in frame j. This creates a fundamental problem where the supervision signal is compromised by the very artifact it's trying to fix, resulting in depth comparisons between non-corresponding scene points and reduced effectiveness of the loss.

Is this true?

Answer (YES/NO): NO